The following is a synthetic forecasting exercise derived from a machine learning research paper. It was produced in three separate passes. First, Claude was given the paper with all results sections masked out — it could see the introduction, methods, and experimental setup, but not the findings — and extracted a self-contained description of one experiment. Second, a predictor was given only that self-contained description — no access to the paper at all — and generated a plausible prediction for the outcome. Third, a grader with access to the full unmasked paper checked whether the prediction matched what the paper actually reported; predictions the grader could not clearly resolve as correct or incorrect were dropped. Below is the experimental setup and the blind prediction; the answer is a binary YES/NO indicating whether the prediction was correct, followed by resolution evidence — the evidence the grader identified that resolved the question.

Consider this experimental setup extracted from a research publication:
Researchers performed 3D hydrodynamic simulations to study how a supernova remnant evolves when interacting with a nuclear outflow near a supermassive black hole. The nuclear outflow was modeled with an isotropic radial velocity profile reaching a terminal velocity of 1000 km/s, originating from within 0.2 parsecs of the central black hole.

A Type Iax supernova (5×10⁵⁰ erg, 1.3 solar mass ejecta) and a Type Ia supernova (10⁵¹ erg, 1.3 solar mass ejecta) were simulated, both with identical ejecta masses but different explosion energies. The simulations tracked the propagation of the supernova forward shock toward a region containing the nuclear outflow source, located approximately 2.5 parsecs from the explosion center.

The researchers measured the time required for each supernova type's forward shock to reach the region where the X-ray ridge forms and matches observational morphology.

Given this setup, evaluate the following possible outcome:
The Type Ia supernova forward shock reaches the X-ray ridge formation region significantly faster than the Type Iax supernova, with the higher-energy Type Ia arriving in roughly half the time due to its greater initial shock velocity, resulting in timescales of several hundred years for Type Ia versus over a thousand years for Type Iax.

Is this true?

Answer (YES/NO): NO